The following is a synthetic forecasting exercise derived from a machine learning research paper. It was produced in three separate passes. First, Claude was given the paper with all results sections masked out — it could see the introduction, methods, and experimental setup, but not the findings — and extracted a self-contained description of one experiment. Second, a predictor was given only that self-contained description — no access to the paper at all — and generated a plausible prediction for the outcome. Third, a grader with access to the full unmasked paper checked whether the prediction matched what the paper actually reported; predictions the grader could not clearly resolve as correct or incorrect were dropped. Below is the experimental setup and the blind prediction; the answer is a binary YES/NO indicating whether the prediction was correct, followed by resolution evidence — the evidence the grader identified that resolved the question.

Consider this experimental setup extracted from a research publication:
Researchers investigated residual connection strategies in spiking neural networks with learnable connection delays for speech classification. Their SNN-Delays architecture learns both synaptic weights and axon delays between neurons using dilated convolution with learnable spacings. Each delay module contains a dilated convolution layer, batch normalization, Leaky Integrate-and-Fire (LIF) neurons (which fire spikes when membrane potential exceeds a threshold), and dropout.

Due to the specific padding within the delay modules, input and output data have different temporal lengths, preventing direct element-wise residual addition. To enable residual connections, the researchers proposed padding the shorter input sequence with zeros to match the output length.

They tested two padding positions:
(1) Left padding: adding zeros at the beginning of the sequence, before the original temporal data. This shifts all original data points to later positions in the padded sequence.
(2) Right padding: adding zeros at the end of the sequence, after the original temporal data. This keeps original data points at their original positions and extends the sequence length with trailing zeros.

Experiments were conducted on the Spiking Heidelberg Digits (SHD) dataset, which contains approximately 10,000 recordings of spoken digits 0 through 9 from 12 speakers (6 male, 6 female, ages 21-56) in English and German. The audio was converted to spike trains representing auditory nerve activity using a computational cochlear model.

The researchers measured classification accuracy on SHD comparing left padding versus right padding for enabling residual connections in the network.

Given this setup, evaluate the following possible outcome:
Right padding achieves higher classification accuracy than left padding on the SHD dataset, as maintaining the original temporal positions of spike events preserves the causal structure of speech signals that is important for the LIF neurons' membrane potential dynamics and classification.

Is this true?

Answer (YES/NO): YES